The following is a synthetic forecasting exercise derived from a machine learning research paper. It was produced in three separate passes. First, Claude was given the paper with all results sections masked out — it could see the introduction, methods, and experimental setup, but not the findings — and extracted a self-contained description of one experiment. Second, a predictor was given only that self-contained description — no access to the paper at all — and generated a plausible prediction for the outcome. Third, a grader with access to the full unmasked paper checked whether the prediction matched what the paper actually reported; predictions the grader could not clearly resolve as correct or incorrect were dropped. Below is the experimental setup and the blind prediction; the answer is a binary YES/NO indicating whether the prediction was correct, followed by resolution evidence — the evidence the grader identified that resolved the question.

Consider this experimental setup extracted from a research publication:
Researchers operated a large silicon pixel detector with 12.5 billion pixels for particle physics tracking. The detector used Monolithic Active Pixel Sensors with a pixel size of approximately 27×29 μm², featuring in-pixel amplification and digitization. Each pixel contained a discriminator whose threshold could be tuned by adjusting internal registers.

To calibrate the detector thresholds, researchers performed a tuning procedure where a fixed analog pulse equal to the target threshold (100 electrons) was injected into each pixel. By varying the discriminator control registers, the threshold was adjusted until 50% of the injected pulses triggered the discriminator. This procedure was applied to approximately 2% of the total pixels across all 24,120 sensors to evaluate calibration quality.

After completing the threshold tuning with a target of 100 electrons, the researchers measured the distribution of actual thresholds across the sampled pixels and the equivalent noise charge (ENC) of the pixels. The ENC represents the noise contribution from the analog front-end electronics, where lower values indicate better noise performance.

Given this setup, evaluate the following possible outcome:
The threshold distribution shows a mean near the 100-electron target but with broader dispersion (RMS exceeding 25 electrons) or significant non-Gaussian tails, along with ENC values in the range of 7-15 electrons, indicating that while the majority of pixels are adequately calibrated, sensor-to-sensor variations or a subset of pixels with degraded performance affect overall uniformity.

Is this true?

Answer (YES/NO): NO